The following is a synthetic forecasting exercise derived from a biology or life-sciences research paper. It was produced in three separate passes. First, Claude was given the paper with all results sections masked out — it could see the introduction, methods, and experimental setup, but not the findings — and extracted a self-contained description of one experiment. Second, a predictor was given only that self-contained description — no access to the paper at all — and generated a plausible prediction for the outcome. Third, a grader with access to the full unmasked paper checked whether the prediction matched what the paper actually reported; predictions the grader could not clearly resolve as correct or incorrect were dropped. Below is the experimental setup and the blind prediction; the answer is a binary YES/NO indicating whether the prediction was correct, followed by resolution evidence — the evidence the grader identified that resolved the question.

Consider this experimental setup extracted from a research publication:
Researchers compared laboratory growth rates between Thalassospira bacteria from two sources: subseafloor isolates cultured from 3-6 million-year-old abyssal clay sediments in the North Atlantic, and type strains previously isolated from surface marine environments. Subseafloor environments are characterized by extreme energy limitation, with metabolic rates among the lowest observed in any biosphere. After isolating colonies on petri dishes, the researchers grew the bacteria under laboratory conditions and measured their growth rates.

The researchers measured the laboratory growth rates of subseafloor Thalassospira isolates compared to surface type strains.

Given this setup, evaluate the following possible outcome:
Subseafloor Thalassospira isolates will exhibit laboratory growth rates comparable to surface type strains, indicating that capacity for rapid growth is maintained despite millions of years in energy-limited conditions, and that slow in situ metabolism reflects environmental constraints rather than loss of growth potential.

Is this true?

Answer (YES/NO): NO